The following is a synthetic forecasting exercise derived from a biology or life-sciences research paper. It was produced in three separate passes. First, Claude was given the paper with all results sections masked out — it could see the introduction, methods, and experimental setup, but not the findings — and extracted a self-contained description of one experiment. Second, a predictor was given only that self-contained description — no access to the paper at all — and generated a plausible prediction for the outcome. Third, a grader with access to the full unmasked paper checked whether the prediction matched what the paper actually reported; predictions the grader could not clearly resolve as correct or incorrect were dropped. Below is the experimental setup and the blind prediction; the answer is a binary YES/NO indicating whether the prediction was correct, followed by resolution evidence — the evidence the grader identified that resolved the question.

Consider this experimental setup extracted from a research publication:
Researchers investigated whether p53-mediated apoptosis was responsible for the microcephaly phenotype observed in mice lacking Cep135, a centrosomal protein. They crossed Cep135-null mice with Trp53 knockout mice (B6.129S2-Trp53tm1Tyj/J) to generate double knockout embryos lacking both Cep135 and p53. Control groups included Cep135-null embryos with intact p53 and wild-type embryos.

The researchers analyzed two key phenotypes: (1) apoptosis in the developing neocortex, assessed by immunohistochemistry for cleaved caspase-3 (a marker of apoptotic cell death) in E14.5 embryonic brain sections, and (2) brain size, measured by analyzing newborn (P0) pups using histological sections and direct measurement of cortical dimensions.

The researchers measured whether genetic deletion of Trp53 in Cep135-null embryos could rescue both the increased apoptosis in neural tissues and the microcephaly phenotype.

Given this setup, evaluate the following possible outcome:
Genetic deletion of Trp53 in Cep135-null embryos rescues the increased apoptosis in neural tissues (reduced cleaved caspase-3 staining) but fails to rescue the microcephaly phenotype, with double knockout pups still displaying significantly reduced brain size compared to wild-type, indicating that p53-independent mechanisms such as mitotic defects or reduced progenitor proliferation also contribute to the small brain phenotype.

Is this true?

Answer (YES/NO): YES